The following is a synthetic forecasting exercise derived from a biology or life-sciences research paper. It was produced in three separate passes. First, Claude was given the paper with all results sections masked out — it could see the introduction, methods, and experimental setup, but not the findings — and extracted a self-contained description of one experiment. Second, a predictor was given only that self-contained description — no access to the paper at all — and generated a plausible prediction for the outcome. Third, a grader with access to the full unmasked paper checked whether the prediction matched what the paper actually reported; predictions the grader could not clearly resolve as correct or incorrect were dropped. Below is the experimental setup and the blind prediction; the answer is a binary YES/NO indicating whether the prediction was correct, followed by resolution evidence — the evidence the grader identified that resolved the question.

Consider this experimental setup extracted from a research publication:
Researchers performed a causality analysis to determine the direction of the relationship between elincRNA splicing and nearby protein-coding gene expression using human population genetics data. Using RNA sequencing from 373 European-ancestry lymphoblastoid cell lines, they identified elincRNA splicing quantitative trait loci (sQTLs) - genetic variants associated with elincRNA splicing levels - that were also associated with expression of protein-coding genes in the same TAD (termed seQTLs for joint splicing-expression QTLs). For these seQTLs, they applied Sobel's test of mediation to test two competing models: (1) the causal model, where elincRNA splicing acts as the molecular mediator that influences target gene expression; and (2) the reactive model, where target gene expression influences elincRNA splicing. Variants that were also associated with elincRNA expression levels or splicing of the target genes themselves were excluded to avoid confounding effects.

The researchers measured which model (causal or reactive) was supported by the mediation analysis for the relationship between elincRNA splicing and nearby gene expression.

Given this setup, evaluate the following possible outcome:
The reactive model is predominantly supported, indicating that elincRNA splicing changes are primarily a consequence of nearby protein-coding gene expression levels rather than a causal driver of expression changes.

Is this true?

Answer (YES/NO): NO